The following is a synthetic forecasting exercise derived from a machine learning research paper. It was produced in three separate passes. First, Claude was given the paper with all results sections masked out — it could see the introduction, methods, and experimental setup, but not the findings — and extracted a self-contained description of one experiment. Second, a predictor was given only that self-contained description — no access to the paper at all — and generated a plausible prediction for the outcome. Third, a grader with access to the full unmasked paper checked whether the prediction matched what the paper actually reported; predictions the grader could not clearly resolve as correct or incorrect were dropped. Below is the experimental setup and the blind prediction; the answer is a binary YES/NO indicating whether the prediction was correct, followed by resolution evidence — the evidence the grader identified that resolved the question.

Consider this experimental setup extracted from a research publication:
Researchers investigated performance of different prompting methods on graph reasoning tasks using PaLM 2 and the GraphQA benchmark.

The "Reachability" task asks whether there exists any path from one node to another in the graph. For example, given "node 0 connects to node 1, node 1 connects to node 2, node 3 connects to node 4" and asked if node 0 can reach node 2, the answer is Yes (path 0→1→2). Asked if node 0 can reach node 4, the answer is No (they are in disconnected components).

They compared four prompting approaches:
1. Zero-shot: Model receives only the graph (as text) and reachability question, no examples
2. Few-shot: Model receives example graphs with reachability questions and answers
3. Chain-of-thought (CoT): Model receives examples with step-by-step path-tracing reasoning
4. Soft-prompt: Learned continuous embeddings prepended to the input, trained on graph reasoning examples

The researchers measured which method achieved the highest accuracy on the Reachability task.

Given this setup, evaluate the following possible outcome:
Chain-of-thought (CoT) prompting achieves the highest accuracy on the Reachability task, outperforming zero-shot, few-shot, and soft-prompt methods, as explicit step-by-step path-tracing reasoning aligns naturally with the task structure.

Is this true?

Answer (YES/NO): NO